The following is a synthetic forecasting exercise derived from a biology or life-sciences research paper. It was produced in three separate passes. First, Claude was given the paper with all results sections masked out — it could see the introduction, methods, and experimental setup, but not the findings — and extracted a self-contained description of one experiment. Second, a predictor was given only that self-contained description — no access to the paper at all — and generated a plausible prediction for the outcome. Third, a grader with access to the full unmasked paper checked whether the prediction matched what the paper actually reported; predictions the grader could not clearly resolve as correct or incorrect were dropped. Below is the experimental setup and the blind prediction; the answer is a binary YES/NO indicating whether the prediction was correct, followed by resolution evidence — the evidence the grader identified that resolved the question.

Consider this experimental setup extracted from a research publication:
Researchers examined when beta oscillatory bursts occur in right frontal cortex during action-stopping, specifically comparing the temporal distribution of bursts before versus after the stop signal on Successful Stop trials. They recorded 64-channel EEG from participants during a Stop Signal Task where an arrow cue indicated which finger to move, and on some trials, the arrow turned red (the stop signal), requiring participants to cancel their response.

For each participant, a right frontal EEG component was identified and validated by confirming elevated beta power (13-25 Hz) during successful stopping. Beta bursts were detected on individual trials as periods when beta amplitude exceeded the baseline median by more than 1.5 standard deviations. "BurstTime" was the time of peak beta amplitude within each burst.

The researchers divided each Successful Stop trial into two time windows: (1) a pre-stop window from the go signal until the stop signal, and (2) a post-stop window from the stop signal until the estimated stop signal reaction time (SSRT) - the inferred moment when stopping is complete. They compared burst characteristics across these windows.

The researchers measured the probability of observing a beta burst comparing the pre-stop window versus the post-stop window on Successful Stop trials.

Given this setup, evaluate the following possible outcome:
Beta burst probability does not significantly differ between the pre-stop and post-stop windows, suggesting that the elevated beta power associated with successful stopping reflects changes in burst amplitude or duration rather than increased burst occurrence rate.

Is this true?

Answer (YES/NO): NO